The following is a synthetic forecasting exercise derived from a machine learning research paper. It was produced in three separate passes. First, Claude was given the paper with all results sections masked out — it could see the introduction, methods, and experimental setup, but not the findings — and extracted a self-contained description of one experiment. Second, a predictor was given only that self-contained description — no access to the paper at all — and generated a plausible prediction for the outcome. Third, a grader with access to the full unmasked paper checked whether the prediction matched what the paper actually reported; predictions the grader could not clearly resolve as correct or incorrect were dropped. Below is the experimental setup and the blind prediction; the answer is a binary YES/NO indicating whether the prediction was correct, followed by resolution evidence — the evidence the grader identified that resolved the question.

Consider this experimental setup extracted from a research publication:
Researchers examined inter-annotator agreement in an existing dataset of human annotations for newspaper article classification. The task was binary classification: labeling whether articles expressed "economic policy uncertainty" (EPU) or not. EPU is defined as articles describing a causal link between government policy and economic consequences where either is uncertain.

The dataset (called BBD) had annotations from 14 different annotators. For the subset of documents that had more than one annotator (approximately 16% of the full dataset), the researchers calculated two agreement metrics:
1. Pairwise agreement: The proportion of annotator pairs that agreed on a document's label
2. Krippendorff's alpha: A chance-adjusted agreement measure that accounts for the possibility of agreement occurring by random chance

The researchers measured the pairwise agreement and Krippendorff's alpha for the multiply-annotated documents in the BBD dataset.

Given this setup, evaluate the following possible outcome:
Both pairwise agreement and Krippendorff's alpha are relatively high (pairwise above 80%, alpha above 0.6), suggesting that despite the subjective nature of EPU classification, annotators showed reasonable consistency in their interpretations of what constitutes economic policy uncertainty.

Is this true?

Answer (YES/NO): NO